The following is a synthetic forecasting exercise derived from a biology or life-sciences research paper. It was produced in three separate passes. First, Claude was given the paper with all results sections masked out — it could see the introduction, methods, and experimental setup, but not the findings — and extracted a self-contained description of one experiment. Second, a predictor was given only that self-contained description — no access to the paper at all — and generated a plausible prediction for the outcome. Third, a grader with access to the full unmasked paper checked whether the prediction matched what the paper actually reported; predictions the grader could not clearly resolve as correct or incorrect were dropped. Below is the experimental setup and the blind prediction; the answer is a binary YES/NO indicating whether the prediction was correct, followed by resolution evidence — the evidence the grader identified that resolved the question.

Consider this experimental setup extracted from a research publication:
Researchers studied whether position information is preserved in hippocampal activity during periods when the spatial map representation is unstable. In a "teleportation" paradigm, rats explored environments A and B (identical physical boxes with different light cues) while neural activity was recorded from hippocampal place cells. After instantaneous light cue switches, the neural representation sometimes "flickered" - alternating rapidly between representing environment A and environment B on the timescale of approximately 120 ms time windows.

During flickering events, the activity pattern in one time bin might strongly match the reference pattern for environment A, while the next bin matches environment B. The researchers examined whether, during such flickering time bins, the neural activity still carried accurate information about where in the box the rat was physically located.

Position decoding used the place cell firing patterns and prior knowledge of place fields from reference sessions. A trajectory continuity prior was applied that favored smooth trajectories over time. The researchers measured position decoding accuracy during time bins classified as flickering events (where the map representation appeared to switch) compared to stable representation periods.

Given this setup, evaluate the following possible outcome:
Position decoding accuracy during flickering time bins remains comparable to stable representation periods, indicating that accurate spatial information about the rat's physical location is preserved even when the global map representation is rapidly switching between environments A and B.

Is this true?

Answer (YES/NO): YES